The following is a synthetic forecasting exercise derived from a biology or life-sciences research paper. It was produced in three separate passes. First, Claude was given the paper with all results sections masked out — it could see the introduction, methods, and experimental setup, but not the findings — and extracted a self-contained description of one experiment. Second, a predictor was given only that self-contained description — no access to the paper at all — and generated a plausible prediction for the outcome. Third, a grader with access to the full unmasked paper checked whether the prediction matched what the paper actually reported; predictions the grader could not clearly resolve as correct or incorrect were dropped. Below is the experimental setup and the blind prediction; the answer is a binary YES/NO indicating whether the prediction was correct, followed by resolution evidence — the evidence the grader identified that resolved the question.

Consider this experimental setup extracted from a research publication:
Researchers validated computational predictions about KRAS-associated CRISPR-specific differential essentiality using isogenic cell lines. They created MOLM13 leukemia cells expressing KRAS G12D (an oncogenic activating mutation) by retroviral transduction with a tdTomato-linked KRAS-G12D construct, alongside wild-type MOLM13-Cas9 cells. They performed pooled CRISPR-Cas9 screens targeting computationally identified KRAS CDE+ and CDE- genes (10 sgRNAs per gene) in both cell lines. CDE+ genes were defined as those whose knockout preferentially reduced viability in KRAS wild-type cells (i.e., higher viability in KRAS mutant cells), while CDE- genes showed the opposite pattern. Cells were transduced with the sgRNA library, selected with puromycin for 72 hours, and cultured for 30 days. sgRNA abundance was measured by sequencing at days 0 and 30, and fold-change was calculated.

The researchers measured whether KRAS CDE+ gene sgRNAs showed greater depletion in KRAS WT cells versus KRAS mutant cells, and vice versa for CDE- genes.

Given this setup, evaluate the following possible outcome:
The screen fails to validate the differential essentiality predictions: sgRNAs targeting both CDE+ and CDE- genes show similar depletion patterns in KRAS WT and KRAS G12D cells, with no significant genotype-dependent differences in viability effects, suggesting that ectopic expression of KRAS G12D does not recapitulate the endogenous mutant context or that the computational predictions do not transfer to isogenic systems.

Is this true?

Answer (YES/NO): NO